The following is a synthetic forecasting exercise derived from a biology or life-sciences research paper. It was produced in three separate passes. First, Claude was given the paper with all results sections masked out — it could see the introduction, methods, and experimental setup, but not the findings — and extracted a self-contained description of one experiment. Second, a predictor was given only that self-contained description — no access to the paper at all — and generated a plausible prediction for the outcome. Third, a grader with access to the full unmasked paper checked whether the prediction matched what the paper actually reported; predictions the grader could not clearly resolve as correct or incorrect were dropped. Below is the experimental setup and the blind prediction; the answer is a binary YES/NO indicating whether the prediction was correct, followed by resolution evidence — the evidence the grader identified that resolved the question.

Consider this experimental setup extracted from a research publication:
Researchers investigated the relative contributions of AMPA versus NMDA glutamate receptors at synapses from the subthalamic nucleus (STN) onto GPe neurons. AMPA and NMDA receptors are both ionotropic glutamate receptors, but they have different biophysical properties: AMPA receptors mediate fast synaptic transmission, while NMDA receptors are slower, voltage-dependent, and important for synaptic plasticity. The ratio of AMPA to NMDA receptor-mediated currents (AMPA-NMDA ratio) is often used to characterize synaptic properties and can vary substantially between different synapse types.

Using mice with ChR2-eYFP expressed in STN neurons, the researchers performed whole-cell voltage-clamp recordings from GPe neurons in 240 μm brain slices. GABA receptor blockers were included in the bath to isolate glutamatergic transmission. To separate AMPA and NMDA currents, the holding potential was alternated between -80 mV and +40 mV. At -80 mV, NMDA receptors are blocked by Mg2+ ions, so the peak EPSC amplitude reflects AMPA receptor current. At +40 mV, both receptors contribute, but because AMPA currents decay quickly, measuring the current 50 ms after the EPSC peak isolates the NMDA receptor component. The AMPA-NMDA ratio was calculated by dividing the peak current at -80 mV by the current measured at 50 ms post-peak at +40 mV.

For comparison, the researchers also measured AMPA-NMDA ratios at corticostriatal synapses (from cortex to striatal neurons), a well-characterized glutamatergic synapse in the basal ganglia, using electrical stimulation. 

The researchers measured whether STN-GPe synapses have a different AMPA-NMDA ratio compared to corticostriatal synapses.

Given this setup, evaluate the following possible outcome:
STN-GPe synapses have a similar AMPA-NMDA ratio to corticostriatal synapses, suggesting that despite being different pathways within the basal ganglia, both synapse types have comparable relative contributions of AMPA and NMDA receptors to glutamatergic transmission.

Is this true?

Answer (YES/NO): NO